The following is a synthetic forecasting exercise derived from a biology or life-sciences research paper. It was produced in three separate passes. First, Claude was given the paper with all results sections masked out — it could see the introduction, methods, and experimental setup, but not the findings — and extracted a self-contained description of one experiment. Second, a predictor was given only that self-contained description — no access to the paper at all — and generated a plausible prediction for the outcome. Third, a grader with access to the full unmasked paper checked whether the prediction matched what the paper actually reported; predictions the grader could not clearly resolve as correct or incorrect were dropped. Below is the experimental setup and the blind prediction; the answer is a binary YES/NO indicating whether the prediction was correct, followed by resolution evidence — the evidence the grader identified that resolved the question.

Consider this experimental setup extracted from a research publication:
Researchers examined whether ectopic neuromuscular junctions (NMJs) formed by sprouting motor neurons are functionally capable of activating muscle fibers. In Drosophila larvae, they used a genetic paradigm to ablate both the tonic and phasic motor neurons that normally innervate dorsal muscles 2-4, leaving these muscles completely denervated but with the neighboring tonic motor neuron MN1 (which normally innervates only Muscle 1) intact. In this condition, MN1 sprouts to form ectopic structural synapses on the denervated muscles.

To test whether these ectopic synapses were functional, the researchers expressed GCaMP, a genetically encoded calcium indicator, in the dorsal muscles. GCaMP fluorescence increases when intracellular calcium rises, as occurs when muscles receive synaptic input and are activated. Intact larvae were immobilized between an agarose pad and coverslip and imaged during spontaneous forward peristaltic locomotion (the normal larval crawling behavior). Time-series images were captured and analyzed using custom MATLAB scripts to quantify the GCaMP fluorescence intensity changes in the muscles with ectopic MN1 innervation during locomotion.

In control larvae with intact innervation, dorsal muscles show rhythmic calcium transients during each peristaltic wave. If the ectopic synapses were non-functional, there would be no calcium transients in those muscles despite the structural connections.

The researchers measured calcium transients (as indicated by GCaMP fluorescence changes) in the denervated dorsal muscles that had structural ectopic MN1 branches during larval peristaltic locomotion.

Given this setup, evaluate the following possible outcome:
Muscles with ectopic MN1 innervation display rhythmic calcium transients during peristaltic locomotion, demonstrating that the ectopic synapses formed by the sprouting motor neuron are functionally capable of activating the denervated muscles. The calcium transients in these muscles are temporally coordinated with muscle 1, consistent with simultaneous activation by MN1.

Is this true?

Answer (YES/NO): YES